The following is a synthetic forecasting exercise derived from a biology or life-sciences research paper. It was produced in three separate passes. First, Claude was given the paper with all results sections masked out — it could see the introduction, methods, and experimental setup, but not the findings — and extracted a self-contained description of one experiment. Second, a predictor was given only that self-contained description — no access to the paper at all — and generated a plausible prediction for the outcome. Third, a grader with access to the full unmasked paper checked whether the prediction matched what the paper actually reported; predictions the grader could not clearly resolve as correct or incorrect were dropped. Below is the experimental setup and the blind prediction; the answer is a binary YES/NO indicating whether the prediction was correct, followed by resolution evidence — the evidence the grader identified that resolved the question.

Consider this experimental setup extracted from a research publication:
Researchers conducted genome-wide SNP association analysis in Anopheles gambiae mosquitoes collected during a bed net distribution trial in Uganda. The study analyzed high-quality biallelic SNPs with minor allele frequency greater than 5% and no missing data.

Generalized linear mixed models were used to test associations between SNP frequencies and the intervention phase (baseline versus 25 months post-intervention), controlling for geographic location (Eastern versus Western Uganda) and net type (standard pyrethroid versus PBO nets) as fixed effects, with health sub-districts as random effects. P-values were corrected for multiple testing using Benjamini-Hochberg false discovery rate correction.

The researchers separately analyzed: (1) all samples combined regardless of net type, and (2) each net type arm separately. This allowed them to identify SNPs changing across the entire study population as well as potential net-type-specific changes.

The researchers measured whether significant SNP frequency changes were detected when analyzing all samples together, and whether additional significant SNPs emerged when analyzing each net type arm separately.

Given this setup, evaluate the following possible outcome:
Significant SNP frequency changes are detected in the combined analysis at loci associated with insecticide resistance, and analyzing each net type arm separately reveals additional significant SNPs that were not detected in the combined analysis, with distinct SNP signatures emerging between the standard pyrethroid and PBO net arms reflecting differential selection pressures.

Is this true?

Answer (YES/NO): NO